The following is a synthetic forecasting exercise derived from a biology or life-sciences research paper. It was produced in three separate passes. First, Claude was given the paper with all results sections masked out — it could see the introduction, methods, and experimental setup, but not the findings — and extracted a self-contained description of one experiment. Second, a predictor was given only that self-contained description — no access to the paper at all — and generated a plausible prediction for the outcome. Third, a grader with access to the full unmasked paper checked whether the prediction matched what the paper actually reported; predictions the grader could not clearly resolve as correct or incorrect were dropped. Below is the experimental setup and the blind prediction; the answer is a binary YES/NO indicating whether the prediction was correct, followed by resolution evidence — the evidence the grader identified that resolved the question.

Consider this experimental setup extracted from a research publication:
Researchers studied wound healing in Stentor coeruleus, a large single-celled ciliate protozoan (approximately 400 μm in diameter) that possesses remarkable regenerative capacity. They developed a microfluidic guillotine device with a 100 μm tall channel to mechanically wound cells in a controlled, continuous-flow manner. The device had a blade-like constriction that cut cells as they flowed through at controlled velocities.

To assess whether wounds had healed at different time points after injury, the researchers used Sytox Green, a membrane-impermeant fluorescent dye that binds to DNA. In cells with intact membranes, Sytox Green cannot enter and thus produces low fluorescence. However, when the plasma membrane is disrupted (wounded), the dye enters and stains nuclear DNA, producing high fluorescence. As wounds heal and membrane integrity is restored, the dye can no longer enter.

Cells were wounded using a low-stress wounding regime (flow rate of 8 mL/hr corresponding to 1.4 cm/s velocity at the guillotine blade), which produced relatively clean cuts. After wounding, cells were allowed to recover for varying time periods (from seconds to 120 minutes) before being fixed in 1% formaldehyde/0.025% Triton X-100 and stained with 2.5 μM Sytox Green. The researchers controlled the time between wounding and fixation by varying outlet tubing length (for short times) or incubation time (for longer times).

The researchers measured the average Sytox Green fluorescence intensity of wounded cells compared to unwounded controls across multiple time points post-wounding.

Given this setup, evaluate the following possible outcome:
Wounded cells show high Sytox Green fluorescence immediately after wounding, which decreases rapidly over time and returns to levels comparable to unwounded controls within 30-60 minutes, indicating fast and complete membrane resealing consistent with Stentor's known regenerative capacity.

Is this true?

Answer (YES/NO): NO